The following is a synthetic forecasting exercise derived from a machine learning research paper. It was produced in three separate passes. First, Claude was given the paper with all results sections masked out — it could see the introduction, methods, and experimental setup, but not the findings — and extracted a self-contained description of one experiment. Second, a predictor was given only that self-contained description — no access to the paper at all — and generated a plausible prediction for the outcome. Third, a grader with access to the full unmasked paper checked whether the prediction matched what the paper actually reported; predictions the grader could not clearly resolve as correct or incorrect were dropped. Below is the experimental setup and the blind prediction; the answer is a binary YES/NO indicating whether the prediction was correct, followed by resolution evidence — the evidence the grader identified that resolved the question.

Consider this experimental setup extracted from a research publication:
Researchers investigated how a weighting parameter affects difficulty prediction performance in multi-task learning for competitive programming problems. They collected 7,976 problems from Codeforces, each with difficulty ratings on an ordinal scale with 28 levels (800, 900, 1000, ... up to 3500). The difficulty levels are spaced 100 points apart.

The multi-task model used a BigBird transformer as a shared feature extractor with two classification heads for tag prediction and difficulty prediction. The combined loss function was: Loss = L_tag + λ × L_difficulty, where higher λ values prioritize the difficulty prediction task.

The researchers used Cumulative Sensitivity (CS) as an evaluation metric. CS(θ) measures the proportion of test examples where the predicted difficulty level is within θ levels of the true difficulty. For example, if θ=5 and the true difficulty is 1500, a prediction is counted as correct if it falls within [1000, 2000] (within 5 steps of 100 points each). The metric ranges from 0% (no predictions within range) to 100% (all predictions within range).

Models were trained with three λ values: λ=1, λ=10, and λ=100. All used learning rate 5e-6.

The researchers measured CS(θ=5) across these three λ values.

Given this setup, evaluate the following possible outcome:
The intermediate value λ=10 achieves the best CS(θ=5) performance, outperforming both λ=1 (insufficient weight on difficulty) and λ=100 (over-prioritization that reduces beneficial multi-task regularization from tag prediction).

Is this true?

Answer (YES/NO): YES